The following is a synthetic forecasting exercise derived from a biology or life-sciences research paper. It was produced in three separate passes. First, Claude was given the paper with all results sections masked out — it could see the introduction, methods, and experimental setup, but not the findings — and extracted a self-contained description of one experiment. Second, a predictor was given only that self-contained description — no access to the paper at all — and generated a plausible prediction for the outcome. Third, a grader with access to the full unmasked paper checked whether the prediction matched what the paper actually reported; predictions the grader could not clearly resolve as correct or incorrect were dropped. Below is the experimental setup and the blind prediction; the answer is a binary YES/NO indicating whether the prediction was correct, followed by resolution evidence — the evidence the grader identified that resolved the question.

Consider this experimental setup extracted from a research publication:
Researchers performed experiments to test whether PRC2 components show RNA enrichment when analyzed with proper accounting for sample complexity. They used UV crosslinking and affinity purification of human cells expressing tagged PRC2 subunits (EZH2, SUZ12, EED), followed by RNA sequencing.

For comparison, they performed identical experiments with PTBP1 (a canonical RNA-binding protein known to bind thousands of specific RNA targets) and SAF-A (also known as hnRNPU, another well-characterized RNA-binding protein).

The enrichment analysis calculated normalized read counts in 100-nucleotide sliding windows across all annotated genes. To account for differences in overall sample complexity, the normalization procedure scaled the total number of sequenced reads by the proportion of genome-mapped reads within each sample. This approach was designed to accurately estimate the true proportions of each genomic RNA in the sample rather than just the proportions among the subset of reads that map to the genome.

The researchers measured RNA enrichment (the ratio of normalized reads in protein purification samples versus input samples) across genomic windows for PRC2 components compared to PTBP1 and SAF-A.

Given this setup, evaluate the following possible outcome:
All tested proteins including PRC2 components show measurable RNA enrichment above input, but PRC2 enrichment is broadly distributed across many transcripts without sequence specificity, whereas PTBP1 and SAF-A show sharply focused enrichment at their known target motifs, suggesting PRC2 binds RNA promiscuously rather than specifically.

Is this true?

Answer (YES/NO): NO